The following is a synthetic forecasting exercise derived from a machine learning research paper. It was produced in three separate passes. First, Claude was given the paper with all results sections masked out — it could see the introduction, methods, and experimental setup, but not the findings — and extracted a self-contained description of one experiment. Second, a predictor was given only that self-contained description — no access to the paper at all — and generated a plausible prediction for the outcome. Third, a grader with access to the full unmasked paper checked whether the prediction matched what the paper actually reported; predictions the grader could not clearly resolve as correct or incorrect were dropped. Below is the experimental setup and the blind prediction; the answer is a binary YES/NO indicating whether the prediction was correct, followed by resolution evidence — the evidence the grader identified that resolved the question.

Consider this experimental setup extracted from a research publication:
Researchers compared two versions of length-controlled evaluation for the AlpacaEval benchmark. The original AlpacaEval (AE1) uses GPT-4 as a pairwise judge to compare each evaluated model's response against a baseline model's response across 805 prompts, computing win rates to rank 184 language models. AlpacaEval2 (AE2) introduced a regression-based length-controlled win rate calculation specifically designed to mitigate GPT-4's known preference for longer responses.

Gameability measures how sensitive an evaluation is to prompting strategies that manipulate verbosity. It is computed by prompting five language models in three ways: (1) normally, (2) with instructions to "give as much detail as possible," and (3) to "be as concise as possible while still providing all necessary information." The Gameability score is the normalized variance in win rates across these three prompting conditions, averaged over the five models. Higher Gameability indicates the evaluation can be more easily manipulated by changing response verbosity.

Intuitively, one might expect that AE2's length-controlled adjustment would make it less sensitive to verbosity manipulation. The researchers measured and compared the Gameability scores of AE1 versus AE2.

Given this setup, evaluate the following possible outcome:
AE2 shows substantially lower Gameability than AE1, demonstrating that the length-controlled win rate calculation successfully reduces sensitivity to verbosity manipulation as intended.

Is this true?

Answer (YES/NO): NO